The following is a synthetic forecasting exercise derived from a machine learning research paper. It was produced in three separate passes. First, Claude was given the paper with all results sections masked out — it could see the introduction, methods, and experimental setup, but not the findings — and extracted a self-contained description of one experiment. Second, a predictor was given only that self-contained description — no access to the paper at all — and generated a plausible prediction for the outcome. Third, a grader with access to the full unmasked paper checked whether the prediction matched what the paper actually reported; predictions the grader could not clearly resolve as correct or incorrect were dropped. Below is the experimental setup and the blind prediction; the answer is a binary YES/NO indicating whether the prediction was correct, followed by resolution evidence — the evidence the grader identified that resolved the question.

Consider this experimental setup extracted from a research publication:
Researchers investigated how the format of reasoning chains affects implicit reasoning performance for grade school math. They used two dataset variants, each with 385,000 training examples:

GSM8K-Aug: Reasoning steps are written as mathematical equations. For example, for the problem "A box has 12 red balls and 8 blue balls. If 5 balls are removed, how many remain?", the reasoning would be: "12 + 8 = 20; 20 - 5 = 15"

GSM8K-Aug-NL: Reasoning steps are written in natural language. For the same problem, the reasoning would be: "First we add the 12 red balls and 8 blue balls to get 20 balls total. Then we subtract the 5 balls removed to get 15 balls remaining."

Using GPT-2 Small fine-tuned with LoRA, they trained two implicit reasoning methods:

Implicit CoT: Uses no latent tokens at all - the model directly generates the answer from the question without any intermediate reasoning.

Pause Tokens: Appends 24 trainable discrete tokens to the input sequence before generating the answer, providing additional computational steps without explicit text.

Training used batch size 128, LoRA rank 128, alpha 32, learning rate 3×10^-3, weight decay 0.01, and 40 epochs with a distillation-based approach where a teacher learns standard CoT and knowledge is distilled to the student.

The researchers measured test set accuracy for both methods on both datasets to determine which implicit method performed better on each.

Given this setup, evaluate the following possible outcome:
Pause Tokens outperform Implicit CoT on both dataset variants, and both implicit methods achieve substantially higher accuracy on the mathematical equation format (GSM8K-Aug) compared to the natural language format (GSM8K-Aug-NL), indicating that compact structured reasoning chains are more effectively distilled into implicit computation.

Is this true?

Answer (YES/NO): NO